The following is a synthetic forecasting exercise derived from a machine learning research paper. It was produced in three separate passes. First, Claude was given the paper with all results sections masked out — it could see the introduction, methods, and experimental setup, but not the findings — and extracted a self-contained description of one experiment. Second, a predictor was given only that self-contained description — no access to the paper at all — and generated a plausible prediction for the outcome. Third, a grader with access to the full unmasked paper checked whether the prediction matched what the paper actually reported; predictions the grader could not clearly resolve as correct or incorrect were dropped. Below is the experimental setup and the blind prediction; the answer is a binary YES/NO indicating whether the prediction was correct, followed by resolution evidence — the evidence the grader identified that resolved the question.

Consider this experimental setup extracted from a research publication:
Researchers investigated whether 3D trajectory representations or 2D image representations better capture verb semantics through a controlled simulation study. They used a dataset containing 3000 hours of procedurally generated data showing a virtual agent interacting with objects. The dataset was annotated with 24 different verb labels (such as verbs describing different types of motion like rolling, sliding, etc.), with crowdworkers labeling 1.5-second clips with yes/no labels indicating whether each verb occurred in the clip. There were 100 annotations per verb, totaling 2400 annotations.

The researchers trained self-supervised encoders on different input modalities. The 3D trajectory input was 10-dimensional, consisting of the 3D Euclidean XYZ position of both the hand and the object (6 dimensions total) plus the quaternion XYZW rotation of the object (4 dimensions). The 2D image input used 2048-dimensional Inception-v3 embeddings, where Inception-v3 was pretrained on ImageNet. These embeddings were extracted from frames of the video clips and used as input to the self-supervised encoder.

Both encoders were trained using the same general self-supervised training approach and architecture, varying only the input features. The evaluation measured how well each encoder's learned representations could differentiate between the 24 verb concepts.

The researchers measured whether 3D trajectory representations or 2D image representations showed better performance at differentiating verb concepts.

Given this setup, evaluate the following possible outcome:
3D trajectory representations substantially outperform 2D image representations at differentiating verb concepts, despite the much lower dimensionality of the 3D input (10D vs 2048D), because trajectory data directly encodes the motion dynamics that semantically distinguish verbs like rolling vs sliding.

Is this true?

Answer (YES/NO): NO